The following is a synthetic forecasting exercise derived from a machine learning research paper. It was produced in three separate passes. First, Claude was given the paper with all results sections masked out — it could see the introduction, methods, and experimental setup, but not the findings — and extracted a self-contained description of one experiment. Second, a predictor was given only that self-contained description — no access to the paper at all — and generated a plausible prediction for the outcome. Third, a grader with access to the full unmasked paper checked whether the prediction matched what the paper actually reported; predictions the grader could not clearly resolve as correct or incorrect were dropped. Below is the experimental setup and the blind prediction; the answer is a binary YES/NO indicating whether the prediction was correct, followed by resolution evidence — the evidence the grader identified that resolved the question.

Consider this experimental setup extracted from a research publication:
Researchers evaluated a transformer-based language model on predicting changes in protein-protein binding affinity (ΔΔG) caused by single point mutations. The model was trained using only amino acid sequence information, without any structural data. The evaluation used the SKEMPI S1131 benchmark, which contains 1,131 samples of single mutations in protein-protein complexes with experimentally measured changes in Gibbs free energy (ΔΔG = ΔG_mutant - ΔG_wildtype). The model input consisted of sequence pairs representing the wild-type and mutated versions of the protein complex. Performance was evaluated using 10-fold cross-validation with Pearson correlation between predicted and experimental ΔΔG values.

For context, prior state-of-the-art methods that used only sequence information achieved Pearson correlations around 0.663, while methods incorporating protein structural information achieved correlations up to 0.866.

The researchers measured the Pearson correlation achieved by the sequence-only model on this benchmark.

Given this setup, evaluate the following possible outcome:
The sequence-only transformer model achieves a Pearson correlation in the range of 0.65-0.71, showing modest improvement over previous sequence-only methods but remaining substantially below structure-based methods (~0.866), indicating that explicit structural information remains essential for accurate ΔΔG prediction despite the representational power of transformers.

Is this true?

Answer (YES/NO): NO